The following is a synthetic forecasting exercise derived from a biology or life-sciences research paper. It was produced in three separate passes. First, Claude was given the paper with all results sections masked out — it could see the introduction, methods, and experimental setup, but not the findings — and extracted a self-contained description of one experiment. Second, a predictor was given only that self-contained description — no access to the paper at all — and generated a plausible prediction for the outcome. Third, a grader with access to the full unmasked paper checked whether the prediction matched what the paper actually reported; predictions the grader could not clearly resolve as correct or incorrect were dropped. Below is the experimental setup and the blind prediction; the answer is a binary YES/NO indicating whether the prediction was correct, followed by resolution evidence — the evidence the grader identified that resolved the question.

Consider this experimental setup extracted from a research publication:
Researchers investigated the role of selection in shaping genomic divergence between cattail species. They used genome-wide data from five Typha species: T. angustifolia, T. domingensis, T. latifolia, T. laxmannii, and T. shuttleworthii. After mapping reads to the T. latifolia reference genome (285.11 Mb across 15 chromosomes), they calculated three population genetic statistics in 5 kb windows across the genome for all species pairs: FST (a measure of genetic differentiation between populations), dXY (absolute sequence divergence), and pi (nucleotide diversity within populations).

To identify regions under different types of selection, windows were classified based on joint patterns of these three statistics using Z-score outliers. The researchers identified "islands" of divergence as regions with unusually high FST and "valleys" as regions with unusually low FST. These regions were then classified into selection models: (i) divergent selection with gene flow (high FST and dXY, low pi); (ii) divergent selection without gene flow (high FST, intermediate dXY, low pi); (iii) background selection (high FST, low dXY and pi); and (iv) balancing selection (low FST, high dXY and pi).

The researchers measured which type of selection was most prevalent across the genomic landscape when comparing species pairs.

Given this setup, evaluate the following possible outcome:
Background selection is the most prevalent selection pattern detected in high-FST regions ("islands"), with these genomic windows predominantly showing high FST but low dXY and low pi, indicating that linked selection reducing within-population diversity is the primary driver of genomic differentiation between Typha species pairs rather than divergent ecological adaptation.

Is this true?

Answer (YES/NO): NO